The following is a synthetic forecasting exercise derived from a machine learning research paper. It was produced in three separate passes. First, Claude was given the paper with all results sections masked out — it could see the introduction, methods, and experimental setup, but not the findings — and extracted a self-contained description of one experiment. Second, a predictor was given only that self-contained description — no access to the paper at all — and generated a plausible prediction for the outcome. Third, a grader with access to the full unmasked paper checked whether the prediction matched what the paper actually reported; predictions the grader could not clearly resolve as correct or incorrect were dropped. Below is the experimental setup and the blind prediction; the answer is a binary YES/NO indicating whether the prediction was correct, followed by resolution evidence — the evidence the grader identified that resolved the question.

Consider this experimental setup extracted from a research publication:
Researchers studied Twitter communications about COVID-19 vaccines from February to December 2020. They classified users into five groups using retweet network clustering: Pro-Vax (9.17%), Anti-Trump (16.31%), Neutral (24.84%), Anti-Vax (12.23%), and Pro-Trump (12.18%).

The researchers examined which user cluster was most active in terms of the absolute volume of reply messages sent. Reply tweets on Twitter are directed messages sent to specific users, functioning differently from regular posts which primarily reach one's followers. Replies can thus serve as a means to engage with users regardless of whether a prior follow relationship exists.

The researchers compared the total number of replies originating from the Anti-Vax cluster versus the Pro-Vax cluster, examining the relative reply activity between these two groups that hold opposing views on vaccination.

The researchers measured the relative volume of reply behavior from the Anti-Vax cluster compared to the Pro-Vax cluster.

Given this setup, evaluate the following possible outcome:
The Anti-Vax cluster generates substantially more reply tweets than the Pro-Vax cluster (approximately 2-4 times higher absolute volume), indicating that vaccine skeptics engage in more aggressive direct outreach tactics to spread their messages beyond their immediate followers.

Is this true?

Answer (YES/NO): YES